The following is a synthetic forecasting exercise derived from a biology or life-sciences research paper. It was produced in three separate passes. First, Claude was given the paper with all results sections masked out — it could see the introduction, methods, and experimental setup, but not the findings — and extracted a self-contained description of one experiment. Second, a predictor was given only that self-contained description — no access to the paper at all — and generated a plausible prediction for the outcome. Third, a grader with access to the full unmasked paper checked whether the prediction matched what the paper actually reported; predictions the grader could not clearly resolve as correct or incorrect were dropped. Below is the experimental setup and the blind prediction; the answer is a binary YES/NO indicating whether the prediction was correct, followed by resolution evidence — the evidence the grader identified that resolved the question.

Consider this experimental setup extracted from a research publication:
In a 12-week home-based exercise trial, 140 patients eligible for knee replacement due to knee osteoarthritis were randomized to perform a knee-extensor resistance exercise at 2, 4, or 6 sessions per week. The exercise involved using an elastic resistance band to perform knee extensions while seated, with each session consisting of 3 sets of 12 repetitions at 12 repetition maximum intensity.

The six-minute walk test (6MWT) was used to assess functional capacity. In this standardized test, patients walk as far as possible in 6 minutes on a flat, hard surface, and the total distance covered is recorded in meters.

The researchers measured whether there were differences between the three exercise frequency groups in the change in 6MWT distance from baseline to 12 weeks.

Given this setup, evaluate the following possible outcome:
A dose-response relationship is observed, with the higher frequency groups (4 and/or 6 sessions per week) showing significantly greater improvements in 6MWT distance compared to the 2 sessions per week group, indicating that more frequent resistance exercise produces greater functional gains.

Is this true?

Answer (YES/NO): NO